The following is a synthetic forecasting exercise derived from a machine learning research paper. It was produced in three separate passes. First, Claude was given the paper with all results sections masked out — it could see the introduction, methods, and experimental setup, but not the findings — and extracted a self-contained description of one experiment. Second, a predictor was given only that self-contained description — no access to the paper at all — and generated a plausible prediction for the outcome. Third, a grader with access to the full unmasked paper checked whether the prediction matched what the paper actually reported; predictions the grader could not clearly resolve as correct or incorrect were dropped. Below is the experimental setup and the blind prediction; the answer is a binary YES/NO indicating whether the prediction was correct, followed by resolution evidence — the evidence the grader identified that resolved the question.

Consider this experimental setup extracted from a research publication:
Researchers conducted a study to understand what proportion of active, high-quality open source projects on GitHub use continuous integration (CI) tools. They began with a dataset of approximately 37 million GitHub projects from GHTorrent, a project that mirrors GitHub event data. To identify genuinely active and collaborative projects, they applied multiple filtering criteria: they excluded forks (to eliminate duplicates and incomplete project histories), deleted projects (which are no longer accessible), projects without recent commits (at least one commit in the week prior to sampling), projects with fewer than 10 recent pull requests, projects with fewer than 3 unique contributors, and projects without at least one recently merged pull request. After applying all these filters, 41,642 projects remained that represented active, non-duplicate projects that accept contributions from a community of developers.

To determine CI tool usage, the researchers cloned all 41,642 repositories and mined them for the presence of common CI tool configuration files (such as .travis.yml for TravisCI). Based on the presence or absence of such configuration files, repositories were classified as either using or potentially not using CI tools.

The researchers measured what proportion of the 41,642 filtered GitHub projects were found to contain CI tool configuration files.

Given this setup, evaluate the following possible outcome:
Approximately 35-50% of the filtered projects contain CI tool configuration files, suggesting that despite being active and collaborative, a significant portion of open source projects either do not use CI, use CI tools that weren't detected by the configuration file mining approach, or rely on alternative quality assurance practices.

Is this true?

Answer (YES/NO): NO